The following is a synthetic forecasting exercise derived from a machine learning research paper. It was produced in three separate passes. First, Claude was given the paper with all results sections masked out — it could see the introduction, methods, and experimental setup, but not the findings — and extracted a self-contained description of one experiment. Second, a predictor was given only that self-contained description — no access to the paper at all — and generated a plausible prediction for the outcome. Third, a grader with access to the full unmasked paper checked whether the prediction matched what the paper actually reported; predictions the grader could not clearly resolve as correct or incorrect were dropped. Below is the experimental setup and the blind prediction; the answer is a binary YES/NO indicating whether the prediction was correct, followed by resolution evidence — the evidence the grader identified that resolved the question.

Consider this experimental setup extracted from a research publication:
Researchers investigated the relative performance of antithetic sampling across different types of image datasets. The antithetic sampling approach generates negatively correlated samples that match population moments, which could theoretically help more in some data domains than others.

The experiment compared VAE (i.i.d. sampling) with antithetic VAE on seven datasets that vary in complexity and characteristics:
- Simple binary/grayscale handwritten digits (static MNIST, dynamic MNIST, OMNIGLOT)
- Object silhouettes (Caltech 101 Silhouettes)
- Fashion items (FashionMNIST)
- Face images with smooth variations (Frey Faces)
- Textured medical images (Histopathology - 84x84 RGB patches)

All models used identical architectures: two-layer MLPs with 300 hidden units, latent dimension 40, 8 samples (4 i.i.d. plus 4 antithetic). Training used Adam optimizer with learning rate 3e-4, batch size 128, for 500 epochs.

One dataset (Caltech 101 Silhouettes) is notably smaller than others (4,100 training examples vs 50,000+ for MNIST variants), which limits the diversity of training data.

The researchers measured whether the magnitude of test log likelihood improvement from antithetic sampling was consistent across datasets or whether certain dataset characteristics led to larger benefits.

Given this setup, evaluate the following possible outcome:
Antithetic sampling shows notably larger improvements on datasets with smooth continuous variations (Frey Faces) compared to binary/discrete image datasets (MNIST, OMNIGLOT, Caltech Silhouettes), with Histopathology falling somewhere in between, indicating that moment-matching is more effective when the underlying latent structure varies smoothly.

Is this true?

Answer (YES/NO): NO